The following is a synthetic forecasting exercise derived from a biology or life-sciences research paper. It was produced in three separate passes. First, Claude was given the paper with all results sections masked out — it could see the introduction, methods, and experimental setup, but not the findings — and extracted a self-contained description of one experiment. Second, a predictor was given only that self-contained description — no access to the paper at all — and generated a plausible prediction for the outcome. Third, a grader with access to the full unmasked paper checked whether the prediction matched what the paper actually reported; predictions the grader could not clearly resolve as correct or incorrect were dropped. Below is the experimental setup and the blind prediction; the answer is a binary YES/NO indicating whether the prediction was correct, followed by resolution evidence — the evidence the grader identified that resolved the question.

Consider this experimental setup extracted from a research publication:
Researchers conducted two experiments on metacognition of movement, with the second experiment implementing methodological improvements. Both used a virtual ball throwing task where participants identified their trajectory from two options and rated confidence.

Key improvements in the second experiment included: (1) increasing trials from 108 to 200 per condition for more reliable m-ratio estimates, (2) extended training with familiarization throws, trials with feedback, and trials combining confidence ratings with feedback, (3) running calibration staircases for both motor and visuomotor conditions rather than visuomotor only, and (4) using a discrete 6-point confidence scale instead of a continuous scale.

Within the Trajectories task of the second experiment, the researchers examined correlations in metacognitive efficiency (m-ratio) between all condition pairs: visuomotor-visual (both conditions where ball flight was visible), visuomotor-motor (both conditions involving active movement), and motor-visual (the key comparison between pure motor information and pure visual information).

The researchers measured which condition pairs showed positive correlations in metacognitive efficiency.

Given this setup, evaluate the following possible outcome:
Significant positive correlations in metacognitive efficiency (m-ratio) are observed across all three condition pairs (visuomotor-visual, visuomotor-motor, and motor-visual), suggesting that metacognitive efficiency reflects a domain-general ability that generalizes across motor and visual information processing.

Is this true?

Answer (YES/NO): YES